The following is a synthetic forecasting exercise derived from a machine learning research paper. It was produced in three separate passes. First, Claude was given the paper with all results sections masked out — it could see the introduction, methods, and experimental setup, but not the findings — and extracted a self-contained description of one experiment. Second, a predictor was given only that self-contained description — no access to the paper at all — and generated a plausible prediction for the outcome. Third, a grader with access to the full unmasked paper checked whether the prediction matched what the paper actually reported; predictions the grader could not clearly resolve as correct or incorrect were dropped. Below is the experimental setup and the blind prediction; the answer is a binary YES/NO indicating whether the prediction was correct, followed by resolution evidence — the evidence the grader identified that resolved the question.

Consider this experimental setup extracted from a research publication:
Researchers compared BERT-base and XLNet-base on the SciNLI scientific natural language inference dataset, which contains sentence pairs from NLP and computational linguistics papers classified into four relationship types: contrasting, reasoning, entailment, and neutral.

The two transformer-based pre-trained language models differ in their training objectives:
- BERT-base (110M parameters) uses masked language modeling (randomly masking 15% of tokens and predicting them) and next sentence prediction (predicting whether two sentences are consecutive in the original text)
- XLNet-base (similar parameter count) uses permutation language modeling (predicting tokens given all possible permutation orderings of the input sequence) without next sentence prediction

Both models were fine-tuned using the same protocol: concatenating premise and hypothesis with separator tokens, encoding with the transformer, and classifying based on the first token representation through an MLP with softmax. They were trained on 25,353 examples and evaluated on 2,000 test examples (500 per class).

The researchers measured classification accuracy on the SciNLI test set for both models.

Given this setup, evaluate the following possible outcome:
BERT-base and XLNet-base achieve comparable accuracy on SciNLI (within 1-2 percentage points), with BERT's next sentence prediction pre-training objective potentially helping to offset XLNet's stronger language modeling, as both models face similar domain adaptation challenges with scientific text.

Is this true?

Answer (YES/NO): NO